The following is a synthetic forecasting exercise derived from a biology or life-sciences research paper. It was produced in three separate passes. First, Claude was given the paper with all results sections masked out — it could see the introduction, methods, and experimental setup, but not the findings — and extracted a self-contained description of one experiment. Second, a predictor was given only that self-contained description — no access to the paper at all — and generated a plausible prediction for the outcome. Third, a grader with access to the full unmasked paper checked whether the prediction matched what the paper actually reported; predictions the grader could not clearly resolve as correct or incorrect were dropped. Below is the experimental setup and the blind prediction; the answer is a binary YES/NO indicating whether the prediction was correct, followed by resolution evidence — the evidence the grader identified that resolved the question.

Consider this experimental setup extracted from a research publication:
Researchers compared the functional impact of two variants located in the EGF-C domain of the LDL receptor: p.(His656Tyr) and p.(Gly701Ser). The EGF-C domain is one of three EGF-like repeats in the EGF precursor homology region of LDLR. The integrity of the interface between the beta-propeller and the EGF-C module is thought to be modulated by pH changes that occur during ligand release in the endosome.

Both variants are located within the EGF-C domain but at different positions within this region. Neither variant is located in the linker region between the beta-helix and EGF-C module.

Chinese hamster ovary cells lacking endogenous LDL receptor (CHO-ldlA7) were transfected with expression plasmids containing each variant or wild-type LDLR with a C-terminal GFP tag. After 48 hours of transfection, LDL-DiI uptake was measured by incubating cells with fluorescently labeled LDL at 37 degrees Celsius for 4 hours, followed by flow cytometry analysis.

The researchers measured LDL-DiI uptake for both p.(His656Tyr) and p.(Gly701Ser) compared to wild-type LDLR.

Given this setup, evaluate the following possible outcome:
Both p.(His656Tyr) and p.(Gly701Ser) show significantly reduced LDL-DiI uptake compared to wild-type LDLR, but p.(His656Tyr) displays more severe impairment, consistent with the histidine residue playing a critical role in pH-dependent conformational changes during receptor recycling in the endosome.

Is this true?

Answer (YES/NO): NO